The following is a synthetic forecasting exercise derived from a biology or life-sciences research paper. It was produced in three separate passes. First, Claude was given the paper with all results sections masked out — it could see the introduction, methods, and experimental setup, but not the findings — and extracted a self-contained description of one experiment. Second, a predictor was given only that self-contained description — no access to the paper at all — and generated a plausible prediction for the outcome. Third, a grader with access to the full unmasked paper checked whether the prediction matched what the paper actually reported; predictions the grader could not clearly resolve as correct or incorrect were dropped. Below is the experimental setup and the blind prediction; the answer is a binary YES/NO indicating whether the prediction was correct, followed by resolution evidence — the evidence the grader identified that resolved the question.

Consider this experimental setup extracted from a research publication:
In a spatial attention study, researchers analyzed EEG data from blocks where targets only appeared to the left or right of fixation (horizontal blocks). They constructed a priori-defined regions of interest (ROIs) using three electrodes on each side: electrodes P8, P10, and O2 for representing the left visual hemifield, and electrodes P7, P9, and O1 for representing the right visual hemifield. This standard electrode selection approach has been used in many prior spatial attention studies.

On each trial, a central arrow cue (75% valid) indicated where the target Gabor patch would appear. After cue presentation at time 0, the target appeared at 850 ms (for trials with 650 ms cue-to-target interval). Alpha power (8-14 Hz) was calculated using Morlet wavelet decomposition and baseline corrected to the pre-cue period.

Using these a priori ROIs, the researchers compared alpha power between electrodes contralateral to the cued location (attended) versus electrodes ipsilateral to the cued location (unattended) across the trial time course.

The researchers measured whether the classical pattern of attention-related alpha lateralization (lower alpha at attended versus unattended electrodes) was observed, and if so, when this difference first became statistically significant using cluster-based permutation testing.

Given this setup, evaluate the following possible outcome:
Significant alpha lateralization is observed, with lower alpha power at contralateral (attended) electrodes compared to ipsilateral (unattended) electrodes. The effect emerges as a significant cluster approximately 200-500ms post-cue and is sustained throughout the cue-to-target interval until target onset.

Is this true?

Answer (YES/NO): NO